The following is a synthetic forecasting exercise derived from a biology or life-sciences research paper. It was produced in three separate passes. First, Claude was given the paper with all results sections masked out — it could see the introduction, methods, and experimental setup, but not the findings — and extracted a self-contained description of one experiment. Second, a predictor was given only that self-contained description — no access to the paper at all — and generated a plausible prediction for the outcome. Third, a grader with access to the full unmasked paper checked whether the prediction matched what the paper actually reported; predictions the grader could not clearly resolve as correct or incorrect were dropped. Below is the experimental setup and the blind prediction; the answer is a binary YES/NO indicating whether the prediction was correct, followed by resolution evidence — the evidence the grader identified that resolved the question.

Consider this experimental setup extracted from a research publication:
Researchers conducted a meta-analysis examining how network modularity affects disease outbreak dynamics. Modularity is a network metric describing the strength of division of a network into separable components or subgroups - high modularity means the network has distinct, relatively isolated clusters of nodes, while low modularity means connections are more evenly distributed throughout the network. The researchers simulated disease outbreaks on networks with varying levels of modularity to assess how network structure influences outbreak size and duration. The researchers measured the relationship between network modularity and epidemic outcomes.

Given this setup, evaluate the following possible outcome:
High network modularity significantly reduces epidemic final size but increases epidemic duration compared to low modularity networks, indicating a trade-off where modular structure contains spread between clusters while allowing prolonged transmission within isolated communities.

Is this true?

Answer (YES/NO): NO